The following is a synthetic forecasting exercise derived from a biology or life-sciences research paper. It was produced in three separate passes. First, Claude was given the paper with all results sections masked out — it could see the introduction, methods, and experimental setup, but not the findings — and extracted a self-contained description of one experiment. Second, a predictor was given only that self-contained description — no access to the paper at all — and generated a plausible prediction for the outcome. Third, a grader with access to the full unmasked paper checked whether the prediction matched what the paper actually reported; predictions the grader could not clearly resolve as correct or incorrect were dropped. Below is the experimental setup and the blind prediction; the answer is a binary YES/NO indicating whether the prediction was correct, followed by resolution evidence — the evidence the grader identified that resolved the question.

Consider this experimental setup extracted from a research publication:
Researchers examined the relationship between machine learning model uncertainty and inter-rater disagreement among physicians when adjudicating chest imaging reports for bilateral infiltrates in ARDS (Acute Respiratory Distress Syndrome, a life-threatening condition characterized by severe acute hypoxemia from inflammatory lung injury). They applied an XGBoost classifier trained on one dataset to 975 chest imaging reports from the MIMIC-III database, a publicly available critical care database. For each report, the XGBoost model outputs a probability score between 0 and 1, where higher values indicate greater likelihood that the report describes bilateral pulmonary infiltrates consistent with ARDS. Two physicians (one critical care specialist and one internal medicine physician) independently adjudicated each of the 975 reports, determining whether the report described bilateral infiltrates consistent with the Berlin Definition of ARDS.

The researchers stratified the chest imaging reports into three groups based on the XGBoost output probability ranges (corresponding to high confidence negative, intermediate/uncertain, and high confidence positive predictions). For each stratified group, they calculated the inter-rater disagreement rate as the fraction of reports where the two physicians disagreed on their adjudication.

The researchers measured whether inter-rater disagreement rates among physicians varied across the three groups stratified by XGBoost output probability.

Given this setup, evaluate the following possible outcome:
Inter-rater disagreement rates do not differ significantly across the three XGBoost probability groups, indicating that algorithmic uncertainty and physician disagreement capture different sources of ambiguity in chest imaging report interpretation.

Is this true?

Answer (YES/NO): NO